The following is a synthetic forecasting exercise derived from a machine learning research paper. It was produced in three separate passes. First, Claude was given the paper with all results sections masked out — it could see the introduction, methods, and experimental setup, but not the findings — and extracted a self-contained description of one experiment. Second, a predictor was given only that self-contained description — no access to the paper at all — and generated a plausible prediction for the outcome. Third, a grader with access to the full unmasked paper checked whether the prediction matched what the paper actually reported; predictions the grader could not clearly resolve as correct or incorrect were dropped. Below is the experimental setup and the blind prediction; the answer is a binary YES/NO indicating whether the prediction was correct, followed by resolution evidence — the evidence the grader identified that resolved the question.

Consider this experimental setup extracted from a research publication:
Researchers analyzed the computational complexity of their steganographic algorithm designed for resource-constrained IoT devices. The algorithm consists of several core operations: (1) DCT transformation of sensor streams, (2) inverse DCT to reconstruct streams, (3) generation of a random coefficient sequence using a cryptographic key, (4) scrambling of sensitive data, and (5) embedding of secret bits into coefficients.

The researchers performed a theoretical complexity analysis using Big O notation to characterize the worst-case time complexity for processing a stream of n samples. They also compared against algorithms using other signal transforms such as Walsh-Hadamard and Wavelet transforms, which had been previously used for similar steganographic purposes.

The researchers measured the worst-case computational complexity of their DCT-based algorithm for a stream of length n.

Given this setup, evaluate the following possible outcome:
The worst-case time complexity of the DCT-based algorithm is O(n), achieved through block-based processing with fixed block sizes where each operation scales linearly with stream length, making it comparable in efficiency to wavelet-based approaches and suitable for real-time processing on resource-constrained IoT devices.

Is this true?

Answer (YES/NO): NO